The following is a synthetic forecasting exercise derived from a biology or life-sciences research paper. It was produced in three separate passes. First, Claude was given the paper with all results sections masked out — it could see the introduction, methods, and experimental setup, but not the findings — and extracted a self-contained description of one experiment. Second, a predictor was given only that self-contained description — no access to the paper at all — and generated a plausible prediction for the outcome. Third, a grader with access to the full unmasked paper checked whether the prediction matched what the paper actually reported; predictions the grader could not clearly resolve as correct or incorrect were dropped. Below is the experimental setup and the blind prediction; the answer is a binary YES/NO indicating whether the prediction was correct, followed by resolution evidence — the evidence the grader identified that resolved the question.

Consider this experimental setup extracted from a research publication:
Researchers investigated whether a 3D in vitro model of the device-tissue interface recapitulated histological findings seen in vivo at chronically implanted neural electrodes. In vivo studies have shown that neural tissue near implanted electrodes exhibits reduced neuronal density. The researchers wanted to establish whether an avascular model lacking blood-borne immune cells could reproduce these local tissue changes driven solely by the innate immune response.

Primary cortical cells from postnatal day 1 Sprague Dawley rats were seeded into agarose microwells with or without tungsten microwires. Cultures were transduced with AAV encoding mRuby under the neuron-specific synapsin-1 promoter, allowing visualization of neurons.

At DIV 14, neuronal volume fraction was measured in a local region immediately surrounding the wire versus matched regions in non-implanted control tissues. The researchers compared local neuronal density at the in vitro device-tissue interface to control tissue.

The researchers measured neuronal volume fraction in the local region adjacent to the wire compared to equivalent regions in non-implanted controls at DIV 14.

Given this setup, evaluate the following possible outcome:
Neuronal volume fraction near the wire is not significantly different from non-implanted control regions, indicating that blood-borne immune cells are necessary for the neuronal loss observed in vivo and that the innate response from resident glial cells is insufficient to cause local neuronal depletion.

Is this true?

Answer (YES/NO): NO